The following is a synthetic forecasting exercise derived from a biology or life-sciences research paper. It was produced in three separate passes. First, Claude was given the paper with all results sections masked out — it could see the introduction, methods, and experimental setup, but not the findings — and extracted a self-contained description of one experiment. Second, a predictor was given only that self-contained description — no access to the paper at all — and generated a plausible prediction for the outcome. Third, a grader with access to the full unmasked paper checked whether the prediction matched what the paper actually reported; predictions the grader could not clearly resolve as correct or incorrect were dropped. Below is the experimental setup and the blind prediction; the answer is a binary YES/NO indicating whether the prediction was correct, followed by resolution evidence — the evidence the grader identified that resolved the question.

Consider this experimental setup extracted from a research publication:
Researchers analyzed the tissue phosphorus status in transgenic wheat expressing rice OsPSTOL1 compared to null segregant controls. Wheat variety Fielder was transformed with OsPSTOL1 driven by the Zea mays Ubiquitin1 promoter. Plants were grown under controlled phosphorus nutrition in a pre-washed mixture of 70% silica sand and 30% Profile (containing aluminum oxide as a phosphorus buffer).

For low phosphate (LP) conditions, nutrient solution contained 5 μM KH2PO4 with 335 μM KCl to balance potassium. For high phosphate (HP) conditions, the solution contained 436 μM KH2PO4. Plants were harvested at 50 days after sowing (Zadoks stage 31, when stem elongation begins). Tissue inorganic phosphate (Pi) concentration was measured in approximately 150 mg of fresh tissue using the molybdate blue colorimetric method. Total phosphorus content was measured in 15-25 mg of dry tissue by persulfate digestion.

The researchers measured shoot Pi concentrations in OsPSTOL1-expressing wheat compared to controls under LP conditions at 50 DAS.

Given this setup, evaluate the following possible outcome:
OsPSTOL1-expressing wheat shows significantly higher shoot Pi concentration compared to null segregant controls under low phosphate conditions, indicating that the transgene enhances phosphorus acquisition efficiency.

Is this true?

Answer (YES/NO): NO